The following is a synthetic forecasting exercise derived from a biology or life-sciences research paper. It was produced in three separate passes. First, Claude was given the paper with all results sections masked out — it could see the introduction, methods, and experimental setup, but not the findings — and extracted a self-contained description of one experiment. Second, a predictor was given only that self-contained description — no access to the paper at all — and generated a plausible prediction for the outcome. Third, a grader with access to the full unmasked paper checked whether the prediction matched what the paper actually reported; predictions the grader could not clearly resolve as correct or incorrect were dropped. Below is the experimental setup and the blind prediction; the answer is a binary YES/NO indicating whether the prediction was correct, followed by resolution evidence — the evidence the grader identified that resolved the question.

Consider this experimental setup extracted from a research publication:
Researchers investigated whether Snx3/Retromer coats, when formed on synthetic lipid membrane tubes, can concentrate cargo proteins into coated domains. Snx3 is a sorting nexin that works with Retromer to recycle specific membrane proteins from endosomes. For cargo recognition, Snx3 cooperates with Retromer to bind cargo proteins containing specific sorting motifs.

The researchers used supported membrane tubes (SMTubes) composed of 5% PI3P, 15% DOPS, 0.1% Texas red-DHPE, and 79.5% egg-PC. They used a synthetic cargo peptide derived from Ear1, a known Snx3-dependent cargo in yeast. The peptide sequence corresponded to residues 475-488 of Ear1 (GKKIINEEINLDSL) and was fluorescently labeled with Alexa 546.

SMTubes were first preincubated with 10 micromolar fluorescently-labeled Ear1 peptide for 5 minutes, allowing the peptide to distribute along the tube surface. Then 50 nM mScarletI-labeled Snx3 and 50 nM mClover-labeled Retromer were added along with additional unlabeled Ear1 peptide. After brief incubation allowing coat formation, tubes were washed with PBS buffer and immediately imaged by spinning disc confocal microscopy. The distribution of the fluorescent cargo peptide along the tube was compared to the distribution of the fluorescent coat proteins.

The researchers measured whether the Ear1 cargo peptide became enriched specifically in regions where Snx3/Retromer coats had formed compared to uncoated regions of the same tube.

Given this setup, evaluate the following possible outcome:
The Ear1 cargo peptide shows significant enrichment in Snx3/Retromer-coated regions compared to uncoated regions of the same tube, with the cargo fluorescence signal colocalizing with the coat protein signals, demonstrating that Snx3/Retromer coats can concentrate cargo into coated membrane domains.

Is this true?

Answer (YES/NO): YES